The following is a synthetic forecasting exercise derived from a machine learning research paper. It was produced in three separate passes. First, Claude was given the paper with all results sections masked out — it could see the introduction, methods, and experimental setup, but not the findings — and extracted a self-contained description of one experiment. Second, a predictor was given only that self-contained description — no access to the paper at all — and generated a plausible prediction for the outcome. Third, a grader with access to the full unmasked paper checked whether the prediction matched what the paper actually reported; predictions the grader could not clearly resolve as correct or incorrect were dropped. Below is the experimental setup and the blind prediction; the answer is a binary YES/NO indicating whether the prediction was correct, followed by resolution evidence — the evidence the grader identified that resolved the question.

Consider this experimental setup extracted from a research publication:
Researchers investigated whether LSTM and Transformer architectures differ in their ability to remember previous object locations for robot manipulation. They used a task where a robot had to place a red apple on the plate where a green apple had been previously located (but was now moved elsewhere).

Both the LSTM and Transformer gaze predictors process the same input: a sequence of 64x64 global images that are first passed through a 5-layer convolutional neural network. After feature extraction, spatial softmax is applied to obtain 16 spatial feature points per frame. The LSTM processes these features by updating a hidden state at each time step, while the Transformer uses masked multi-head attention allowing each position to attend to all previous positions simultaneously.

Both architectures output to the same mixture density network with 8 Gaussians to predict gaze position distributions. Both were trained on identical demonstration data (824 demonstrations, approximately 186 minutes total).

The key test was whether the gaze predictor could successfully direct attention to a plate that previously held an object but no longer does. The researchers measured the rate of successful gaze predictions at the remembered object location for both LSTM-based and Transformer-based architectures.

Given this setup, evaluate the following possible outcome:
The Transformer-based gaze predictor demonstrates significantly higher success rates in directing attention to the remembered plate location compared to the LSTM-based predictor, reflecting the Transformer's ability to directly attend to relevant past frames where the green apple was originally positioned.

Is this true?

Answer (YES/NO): NO